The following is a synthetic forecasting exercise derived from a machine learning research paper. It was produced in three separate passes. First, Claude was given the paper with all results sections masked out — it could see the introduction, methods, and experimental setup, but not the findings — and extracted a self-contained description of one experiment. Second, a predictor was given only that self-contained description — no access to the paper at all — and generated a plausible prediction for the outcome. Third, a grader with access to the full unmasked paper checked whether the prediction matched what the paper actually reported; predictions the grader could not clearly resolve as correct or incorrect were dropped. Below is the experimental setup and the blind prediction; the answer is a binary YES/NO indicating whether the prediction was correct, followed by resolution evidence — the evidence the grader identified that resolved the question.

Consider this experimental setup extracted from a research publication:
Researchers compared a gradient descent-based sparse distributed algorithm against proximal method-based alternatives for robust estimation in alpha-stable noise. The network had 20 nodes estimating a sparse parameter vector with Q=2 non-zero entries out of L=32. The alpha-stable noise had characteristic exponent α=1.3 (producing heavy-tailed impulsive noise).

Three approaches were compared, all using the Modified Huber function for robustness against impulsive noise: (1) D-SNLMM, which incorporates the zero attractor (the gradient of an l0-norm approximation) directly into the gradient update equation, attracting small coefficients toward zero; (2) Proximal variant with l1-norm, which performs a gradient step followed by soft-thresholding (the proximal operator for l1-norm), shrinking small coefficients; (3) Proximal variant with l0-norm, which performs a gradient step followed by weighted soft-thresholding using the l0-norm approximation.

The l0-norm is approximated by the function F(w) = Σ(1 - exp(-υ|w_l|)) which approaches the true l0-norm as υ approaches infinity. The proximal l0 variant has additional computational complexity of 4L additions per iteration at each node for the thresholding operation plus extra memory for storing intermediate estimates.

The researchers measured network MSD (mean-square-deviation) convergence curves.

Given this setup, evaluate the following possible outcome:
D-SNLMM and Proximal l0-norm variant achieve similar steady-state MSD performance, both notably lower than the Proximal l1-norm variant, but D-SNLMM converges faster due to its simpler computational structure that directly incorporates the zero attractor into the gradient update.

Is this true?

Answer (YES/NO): NO